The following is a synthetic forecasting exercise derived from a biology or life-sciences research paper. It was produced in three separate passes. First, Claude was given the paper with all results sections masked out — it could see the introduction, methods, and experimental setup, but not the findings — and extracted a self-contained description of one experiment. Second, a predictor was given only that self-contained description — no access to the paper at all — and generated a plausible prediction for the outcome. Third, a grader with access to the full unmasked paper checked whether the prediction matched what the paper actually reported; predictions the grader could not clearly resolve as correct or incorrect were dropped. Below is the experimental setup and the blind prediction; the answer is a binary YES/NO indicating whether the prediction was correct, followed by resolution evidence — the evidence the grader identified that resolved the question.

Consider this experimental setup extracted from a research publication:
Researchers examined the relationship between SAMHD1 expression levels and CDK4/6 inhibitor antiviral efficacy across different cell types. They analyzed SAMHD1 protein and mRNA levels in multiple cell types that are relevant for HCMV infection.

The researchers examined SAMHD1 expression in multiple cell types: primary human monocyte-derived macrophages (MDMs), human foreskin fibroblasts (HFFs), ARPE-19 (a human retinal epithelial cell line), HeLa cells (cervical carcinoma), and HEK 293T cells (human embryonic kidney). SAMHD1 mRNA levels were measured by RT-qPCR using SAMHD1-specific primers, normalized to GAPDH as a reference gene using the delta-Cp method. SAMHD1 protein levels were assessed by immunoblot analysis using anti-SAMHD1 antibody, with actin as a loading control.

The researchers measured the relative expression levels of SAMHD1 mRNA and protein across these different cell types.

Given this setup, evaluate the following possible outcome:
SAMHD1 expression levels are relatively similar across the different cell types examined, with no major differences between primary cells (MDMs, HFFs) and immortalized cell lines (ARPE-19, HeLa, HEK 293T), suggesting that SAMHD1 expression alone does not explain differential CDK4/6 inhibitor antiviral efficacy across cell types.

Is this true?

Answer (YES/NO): NO